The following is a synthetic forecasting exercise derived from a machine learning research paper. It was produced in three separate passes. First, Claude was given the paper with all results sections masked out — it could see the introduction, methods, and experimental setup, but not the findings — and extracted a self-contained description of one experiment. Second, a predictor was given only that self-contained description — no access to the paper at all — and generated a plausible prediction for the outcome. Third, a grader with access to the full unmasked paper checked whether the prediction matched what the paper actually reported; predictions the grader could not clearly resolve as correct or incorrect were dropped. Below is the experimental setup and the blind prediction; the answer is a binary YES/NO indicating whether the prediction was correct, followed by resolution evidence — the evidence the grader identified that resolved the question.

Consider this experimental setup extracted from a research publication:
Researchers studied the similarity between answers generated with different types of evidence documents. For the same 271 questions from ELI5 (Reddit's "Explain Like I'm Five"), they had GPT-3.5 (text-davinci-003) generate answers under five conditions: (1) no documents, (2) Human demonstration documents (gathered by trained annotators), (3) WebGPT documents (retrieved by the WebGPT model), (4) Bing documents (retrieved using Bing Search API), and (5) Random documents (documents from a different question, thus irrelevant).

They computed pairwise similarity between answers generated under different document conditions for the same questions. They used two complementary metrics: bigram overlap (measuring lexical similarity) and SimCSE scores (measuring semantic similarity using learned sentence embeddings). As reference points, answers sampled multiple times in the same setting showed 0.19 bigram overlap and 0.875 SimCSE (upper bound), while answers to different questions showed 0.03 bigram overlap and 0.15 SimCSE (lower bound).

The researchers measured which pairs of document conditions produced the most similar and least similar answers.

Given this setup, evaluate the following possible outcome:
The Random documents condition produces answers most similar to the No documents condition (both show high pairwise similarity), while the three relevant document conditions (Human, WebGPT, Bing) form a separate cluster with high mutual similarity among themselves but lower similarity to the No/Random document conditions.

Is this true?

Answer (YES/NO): NO